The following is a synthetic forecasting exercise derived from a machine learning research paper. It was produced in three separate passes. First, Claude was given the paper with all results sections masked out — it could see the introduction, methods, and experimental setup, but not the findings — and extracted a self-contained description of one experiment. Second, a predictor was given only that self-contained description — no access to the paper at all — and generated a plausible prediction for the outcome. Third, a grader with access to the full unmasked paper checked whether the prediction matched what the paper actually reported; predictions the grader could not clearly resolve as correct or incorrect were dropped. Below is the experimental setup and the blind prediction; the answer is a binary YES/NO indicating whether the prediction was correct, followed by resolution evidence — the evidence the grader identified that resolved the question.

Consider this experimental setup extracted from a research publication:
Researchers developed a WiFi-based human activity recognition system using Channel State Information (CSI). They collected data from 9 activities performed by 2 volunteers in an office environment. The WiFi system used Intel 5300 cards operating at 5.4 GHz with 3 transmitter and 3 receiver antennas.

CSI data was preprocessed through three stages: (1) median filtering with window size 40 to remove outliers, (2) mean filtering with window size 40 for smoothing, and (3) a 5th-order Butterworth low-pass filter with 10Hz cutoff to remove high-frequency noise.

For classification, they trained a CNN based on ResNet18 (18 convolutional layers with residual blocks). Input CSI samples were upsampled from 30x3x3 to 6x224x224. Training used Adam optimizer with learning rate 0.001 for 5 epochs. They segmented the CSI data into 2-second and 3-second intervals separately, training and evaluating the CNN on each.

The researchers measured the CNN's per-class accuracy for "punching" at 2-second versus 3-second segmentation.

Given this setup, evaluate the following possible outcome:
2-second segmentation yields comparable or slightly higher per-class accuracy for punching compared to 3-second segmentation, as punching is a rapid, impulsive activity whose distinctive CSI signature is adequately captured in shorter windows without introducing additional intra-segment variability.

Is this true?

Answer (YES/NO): NO